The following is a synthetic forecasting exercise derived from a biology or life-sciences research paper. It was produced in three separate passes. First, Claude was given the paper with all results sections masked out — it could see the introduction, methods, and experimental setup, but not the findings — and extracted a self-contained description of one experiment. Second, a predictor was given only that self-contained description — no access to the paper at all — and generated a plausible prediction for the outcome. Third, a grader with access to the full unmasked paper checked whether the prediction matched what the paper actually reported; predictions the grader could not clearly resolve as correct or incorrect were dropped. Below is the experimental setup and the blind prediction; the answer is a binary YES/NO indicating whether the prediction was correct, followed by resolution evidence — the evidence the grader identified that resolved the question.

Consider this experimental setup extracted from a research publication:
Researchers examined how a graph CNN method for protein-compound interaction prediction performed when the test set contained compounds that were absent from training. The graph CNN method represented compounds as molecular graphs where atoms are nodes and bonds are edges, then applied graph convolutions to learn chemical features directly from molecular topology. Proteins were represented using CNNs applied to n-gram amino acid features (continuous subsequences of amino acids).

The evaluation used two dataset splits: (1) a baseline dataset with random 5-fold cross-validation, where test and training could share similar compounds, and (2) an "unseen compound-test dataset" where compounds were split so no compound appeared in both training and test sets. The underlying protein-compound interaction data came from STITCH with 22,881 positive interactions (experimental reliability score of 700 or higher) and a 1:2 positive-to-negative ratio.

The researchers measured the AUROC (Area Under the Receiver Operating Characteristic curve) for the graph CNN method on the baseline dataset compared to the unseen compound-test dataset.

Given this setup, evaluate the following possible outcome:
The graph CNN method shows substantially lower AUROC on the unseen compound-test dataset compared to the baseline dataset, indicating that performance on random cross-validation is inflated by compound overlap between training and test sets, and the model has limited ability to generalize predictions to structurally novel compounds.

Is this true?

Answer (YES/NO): YES